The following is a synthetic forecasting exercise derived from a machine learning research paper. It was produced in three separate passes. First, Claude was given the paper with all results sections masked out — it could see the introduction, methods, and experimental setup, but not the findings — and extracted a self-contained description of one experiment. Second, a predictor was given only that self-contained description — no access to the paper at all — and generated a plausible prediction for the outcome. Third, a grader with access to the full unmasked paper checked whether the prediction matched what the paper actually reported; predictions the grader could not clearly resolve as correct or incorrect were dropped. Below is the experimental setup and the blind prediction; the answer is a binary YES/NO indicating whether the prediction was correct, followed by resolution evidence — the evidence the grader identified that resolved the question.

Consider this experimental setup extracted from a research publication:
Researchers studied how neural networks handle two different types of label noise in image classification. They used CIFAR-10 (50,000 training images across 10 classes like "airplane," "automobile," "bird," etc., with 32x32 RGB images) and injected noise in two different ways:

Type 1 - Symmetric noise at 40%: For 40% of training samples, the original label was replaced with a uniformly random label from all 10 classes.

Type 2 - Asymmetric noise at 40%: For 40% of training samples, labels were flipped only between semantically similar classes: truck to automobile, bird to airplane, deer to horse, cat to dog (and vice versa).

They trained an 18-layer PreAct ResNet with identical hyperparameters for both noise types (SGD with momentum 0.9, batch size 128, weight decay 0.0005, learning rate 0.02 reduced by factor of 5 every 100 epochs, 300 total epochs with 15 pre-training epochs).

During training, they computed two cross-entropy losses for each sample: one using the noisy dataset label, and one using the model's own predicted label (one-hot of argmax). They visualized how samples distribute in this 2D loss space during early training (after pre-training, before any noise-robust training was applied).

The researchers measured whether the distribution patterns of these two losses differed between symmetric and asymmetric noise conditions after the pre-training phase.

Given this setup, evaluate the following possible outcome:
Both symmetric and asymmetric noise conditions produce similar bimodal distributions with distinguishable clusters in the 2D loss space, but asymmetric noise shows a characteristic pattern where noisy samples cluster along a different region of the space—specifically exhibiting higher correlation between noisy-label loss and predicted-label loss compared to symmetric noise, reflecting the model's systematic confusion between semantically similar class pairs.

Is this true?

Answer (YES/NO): NO